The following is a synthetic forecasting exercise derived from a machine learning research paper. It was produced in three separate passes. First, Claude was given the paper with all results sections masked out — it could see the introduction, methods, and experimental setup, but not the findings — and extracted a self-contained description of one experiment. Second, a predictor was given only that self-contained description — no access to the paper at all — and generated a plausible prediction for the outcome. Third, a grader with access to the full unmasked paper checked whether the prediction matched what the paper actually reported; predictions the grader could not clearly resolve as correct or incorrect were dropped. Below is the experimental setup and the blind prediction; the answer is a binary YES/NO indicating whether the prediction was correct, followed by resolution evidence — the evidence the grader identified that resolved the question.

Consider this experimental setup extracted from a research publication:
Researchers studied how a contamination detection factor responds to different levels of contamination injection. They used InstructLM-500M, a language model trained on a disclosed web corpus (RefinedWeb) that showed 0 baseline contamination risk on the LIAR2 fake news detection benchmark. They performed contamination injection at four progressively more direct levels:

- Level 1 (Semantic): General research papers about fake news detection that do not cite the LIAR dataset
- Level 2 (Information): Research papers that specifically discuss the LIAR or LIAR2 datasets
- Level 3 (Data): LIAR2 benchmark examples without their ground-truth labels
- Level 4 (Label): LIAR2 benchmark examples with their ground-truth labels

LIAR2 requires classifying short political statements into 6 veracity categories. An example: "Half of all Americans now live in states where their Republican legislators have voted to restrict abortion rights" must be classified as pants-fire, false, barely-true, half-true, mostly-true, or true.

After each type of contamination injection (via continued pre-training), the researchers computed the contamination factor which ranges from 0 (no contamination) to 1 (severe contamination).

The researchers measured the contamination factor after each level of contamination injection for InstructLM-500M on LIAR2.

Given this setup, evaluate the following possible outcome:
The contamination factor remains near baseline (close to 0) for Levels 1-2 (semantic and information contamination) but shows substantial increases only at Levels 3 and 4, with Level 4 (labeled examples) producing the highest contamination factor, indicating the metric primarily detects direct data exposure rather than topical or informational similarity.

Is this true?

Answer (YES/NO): NO